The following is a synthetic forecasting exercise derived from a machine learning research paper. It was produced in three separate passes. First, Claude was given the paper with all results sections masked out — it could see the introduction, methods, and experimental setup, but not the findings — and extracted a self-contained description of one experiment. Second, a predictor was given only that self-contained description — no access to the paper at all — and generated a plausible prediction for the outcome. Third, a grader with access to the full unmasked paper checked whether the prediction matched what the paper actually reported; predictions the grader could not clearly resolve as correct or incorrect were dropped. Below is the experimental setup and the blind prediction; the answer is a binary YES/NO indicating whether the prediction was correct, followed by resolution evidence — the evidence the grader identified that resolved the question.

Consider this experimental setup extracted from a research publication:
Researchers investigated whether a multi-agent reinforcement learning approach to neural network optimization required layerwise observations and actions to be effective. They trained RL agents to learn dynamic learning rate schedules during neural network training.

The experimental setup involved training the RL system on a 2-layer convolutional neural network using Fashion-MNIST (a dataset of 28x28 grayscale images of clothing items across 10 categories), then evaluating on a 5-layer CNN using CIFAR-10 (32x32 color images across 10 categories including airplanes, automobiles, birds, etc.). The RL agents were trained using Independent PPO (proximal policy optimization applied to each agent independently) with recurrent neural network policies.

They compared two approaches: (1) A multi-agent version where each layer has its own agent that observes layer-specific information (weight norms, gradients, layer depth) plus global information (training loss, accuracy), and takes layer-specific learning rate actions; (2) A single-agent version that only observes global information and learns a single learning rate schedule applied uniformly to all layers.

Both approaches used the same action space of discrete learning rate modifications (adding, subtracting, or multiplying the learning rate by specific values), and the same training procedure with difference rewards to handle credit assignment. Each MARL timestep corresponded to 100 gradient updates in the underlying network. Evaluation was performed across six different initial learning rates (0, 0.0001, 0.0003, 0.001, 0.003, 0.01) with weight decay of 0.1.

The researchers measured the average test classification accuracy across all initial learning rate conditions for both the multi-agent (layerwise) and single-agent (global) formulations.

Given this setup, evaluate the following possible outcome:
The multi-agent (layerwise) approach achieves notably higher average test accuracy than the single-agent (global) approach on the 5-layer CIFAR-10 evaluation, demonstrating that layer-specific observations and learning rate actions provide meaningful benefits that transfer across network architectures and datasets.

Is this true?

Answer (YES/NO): YES